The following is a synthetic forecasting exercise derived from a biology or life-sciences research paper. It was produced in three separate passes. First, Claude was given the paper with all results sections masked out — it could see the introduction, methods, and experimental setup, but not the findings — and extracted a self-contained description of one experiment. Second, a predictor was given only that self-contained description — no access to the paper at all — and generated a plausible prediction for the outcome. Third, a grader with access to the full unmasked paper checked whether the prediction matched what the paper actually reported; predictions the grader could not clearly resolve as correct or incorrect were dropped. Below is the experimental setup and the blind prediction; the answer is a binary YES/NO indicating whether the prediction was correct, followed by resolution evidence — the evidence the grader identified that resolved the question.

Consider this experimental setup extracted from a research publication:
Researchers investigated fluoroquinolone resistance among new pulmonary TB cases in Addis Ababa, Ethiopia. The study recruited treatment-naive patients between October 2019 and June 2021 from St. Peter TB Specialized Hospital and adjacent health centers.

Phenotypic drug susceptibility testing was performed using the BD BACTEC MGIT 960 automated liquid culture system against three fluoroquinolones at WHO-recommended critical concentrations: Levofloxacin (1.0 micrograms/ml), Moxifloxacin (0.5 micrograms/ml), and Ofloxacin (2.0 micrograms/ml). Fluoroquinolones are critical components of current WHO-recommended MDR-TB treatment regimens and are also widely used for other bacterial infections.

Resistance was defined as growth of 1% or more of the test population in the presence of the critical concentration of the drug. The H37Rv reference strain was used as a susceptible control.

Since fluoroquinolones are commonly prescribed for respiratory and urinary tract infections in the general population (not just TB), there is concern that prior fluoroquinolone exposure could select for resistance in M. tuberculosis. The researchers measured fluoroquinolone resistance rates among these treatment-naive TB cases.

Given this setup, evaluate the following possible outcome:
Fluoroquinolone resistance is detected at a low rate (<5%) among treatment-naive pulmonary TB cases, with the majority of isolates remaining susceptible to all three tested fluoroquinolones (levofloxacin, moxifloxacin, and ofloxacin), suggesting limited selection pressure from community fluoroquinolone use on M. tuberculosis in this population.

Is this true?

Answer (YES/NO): YES